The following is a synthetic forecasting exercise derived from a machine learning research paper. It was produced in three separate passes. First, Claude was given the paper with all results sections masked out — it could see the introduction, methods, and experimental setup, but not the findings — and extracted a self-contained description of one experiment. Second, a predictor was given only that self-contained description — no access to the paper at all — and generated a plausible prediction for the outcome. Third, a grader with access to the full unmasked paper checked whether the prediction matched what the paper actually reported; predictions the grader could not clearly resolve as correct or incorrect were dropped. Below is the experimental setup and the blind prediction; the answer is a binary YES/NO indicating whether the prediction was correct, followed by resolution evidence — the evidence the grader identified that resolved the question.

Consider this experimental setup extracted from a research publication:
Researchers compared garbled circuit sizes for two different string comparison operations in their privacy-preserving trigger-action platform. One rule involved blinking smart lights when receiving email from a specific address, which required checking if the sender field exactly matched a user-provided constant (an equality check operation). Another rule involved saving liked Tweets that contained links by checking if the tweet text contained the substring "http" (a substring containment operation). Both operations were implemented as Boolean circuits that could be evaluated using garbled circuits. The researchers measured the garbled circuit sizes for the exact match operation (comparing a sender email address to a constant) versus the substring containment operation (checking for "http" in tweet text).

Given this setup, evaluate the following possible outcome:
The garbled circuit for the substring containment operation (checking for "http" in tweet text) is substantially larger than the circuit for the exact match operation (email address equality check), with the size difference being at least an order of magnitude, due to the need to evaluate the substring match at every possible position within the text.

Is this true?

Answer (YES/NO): YES